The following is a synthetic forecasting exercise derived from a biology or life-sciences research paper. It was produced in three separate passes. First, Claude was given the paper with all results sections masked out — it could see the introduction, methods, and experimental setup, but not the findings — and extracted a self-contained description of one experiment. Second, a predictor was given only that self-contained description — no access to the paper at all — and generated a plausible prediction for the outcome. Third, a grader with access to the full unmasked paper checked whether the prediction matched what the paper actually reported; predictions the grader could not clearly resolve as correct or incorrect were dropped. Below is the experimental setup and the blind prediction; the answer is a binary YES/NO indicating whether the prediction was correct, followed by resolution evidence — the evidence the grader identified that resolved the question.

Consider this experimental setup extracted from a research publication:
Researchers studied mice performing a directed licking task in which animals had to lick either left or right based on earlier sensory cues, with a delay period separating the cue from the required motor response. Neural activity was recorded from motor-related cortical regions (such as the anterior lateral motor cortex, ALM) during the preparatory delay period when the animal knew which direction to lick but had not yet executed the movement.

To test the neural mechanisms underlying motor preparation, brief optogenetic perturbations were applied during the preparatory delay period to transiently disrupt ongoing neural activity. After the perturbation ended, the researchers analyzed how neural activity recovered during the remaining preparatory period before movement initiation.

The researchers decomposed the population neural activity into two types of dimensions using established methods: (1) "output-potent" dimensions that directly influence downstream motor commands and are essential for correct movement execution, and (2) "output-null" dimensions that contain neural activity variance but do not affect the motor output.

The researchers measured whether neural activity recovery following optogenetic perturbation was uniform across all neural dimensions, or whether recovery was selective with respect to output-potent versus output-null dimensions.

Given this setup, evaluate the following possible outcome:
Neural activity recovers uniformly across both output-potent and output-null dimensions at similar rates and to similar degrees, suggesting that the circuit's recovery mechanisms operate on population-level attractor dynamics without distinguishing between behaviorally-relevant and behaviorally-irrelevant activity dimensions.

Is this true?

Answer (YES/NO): NO